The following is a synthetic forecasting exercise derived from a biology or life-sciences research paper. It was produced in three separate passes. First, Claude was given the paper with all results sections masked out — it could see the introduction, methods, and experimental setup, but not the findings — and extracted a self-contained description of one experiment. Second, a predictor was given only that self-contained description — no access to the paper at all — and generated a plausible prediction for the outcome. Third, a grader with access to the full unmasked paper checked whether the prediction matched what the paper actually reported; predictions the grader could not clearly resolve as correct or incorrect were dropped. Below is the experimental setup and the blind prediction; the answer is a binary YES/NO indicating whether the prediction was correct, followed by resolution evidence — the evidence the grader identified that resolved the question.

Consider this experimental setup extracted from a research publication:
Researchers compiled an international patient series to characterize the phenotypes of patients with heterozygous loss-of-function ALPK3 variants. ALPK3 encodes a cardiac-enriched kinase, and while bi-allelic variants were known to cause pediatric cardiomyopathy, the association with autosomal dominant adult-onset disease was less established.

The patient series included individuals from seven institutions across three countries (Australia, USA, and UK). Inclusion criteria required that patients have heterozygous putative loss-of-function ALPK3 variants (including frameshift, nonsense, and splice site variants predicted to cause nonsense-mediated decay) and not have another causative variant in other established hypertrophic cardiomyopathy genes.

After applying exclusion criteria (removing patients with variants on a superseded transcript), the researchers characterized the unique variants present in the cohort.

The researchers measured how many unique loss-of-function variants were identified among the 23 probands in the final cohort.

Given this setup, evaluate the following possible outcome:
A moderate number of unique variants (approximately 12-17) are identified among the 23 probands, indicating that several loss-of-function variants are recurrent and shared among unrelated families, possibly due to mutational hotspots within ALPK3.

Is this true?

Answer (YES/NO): NO